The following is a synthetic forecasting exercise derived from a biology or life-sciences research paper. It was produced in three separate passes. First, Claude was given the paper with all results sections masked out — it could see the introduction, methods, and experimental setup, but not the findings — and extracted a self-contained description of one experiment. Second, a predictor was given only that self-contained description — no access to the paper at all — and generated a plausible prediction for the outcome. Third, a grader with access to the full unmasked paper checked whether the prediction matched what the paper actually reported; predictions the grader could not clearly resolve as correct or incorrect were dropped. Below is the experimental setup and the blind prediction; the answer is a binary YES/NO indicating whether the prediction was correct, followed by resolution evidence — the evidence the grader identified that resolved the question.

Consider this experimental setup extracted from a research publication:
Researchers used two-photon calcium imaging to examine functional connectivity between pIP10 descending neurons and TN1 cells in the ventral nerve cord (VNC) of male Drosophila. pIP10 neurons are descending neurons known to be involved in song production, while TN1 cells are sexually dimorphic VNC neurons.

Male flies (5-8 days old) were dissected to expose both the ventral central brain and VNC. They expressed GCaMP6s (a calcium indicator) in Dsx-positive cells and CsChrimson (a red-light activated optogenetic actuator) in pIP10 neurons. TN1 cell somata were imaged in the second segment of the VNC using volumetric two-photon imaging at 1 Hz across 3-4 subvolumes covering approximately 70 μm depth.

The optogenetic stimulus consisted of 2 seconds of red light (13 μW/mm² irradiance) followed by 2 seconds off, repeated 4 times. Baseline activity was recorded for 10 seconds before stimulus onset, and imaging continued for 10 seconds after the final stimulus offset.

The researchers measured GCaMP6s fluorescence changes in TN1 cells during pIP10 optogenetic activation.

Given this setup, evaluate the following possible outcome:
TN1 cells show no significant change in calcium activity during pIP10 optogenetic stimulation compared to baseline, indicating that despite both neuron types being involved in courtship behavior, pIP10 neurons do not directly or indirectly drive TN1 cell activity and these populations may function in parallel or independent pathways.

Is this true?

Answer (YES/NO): NO